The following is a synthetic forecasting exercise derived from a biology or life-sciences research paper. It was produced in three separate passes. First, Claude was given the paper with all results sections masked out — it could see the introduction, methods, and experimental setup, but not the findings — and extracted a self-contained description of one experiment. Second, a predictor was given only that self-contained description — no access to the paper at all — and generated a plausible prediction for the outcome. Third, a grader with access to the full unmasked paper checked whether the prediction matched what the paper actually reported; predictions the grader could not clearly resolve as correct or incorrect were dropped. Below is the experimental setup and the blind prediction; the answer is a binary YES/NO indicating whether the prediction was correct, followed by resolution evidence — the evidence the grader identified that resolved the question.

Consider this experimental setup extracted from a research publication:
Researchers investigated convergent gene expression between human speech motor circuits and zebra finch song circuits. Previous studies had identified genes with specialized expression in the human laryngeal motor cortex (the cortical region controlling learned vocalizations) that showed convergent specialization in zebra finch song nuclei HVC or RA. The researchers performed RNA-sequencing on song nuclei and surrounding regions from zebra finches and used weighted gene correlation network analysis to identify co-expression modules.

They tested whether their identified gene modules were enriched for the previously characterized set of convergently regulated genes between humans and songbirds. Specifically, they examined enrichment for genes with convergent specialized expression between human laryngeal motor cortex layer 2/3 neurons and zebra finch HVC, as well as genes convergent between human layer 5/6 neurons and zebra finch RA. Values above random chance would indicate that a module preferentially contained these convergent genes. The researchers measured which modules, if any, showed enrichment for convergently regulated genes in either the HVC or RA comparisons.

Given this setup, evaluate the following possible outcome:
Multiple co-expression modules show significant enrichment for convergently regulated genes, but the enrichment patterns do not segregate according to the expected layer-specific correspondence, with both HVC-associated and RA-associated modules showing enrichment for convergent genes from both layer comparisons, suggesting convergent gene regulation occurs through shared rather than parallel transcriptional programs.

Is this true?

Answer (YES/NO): NO